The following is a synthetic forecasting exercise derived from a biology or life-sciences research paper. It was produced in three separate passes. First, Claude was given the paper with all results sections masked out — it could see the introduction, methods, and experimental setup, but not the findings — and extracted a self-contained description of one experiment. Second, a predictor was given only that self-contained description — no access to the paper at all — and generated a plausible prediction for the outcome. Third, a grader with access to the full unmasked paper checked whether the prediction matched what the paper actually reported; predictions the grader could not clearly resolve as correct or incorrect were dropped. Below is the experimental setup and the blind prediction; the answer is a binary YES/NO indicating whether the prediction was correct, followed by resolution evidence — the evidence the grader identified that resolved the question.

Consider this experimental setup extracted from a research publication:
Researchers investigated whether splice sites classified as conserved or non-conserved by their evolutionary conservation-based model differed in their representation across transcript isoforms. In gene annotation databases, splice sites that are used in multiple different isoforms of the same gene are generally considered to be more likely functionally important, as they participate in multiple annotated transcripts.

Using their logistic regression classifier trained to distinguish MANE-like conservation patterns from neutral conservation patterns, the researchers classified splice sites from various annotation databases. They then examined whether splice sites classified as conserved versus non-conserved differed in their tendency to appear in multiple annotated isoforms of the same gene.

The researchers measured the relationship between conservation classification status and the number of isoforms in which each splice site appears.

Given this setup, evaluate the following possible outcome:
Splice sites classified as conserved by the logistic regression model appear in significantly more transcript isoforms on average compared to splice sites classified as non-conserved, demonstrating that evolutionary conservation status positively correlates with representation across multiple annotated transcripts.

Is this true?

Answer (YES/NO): YES